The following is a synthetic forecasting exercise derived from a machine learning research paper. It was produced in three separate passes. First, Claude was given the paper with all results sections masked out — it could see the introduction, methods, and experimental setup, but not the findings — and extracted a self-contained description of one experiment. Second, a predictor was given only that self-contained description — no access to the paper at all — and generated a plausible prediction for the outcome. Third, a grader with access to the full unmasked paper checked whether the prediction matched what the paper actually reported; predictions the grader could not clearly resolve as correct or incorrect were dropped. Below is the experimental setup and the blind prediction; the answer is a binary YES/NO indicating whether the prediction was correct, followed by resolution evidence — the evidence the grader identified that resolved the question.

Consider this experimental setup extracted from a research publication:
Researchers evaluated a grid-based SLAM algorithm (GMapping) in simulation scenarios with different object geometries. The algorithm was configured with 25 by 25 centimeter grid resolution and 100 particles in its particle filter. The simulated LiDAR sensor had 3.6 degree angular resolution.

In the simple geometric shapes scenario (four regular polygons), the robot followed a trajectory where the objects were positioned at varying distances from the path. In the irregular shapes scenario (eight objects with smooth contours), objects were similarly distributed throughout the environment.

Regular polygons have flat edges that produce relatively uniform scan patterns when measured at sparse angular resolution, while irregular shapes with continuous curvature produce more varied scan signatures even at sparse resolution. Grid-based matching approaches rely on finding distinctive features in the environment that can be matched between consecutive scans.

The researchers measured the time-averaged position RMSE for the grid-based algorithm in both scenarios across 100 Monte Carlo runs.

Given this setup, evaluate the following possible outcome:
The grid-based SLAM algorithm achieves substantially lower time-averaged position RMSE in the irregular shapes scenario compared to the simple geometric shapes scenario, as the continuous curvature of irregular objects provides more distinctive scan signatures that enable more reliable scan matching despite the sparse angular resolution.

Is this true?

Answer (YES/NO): YES